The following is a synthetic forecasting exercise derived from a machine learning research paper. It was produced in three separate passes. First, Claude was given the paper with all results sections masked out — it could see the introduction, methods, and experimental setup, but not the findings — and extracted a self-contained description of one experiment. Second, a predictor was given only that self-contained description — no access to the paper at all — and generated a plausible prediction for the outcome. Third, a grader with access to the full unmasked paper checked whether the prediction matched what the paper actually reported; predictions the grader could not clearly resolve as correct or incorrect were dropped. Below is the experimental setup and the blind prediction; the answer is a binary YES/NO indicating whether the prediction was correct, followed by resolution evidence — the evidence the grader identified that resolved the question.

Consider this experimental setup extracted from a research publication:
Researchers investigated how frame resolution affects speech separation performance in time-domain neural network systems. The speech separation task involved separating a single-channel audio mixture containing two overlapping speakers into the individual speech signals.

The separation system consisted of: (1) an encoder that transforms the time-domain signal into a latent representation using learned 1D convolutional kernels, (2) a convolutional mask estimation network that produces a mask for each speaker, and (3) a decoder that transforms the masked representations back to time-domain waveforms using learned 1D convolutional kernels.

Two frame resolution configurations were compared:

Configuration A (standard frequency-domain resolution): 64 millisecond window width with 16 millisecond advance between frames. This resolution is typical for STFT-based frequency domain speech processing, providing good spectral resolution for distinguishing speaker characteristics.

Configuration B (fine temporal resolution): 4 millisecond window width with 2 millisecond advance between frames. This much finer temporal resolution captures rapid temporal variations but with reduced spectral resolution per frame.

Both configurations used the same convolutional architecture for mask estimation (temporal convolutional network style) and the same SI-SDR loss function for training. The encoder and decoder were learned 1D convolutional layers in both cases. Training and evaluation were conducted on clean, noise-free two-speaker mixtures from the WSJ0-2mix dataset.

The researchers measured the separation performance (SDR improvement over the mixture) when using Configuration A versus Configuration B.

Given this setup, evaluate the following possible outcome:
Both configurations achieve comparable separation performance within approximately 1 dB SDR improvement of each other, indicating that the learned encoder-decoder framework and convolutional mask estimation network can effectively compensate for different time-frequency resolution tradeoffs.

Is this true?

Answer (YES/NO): NO